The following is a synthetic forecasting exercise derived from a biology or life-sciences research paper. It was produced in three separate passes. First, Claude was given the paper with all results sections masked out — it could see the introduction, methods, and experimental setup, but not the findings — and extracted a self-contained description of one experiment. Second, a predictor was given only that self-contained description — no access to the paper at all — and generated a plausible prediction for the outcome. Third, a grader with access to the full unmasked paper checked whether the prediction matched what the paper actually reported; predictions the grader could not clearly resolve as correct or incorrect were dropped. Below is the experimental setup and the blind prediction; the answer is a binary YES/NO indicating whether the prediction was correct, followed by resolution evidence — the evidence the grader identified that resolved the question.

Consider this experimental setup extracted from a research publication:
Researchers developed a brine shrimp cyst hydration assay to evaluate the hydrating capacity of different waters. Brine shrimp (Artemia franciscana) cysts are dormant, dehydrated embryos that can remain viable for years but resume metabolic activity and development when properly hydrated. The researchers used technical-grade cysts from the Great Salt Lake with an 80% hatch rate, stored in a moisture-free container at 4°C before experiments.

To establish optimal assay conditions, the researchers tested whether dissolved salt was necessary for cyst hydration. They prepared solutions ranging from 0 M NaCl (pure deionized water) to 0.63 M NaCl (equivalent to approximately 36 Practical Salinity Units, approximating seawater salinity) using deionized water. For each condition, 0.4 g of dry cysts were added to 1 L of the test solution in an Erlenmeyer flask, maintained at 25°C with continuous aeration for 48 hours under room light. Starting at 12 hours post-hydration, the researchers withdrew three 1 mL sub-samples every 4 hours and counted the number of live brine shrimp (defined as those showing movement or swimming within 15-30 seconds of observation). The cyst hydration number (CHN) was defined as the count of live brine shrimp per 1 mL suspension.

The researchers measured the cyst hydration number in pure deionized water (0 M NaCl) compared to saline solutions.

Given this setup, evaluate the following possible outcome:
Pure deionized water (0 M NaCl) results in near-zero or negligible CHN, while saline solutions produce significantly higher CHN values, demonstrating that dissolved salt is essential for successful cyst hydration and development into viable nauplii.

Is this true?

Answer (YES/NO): YES